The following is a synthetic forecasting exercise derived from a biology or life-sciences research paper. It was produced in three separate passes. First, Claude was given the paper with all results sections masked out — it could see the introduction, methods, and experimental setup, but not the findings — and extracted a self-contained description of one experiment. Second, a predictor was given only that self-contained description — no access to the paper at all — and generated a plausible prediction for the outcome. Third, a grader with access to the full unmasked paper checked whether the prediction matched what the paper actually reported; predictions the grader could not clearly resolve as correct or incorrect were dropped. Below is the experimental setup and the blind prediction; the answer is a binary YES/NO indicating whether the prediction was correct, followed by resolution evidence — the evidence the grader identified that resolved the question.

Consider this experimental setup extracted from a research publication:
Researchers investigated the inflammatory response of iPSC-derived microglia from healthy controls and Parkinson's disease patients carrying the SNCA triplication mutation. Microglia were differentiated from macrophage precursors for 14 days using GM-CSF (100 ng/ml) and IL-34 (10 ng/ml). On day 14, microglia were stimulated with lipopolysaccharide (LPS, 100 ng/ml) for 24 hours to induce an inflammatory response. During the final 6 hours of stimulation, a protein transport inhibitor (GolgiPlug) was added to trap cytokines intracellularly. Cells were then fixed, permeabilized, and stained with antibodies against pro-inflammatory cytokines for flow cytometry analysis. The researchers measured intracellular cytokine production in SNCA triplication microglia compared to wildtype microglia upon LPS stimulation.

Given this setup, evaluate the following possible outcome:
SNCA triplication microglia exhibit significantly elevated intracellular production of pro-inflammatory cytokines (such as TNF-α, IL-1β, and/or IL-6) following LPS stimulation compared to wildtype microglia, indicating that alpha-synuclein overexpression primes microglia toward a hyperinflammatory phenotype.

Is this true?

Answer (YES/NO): NO